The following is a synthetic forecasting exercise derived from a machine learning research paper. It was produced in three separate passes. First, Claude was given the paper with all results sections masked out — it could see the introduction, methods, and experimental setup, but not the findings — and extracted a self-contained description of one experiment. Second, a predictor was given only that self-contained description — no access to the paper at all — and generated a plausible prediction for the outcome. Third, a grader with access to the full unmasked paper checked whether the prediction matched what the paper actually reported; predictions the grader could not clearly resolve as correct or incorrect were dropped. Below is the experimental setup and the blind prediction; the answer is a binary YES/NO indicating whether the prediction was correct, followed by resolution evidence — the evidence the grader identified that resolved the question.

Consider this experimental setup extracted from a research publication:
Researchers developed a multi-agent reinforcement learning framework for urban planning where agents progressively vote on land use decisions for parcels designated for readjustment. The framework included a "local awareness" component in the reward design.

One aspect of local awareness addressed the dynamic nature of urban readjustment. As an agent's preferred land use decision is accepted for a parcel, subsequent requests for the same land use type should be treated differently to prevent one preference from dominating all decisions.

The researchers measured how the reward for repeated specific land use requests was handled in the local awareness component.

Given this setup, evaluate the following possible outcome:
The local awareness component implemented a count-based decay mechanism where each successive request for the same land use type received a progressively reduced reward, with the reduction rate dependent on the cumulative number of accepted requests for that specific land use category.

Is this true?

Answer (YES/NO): NO